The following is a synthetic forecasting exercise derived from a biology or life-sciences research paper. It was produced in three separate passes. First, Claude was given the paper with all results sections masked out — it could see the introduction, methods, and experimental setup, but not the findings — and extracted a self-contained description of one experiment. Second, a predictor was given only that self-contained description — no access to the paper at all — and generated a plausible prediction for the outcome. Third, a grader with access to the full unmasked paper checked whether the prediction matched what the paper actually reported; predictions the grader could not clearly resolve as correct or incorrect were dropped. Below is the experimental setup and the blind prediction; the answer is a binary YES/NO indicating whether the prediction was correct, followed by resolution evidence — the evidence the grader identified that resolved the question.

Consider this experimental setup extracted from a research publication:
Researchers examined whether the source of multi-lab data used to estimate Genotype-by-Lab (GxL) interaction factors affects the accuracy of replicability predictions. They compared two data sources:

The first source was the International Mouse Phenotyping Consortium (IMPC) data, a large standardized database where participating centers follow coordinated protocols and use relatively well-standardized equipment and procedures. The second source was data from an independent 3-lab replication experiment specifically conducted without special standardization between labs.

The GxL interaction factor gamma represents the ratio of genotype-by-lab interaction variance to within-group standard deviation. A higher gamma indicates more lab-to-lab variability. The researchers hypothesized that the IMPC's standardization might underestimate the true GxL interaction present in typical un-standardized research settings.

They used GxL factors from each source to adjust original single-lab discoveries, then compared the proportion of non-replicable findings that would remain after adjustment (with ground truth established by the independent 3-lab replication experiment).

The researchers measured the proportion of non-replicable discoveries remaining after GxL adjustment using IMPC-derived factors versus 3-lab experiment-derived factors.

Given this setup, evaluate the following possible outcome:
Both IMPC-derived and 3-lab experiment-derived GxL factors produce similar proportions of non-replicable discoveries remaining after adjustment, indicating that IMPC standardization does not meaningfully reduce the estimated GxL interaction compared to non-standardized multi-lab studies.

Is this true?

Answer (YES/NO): NO